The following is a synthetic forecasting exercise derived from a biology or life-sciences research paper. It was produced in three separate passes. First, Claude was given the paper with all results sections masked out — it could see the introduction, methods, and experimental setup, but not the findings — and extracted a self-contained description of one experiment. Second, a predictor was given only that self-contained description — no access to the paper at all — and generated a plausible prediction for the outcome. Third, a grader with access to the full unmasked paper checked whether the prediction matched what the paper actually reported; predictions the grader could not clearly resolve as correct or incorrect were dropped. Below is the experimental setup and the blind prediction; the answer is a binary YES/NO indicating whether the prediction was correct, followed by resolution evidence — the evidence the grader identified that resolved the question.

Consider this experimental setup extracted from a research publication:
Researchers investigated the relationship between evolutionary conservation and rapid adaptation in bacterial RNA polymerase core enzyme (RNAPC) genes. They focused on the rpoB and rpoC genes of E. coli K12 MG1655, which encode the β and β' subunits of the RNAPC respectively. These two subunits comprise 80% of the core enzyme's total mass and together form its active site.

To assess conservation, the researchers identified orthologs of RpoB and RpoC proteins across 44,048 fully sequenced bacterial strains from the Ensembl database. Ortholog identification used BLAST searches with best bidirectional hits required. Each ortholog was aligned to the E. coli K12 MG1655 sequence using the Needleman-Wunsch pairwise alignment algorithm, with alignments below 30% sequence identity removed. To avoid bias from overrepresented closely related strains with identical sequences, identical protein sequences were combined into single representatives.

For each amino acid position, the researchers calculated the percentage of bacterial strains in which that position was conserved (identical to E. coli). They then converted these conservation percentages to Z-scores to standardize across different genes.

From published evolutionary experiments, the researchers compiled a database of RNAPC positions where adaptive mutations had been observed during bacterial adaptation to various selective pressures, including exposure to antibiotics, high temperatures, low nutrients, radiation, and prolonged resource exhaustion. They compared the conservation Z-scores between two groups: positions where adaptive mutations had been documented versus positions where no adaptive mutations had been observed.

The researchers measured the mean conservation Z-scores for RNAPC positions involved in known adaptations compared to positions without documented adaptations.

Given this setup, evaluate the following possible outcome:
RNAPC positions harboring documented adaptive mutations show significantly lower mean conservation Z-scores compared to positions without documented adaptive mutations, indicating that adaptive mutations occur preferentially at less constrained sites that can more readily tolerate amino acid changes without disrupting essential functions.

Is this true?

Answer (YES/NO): NO